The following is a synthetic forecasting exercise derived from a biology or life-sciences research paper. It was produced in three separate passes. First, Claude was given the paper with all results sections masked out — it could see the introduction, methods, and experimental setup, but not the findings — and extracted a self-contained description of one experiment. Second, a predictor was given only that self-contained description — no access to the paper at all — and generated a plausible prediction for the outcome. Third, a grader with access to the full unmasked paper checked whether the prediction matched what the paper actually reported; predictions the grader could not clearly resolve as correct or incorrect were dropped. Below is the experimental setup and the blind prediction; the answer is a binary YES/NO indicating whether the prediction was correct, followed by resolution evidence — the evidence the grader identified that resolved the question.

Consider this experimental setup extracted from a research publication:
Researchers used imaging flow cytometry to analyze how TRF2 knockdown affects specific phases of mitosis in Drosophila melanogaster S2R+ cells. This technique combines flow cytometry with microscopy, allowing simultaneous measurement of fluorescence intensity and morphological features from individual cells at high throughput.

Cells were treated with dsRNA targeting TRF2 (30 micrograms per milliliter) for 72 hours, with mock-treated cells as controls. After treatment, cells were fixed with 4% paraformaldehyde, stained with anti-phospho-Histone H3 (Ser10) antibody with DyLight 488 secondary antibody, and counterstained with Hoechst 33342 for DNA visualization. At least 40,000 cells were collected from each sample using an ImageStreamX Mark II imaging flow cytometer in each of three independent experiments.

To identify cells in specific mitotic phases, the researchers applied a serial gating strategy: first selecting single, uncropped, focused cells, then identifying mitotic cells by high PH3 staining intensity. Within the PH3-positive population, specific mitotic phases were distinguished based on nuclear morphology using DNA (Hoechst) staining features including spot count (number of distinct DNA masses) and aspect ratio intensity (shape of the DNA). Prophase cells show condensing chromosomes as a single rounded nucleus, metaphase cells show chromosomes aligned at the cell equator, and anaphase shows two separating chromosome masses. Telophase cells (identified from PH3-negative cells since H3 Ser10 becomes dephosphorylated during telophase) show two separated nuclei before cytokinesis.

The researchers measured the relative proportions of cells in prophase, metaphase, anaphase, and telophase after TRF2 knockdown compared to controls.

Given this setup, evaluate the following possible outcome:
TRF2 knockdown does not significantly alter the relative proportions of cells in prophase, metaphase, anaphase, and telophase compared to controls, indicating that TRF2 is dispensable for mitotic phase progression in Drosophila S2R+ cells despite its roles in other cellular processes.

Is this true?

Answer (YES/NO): NO